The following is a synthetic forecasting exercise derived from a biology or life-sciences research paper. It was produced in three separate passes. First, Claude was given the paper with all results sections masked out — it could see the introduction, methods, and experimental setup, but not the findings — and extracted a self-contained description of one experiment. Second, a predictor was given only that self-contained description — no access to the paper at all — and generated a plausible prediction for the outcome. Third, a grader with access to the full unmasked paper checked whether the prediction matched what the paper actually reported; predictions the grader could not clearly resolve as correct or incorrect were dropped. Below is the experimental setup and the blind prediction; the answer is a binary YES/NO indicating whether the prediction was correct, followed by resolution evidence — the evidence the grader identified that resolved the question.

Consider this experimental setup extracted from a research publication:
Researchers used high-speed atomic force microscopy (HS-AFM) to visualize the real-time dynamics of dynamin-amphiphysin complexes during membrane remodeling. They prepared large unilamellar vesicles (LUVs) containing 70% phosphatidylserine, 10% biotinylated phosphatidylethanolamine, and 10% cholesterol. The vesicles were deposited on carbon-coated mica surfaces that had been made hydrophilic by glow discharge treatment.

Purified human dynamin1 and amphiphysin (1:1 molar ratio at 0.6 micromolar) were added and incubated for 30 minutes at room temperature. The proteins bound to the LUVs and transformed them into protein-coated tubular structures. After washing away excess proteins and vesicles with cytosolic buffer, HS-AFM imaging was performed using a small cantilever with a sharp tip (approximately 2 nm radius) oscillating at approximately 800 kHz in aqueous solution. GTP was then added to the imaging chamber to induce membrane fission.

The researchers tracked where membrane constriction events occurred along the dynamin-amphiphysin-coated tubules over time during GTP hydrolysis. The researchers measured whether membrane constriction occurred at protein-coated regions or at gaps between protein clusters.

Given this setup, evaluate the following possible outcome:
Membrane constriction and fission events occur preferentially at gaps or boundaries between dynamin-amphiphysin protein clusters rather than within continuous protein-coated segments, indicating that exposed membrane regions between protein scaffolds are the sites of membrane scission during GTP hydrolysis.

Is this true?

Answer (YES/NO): YES